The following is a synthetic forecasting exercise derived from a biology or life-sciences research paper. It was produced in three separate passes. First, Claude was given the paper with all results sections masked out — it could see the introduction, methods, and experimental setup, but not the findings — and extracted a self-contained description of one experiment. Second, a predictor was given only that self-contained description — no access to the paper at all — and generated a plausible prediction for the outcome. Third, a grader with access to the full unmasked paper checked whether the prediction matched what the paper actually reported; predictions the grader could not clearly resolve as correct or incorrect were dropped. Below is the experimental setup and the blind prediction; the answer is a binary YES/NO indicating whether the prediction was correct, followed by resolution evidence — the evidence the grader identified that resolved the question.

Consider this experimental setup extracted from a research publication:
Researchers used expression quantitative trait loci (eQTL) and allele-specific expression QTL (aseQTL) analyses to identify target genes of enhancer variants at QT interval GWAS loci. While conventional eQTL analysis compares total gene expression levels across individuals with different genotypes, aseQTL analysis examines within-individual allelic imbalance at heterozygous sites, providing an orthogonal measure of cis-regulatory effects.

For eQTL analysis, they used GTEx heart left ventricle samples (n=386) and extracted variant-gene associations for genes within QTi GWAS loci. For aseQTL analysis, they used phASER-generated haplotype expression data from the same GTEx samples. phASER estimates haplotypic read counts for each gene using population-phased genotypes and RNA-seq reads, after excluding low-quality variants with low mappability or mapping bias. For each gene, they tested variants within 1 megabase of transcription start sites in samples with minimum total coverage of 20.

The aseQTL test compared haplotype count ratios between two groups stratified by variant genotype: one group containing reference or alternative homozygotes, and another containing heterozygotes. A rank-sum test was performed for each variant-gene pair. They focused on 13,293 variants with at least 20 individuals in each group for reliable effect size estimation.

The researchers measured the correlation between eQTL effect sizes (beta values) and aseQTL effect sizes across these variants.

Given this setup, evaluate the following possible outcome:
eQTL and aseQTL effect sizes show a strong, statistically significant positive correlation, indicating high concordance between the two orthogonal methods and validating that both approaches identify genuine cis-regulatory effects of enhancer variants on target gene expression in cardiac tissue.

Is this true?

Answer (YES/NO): YES